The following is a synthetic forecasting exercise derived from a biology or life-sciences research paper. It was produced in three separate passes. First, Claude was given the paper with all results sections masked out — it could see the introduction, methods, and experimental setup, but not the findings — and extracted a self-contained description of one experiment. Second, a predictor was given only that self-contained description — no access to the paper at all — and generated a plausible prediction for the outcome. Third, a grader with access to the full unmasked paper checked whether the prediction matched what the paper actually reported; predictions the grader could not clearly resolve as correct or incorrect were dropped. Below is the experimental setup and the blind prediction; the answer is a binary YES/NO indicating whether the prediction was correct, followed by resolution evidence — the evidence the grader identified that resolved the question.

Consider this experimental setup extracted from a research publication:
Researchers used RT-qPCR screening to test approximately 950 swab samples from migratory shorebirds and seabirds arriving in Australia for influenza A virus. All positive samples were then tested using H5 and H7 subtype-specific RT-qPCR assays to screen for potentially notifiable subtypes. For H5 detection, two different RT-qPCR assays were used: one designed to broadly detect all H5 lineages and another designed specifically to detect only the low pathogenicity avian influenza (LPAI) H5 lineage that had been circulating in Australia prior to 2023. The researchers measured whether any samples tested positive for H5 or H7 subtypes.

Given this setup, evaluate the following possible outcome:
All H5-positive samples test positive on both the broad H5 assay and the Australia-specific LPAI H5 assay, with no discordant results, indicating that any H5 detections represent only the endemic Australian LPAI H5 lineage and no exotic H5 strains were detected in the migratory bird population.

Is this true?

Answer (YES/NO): NO